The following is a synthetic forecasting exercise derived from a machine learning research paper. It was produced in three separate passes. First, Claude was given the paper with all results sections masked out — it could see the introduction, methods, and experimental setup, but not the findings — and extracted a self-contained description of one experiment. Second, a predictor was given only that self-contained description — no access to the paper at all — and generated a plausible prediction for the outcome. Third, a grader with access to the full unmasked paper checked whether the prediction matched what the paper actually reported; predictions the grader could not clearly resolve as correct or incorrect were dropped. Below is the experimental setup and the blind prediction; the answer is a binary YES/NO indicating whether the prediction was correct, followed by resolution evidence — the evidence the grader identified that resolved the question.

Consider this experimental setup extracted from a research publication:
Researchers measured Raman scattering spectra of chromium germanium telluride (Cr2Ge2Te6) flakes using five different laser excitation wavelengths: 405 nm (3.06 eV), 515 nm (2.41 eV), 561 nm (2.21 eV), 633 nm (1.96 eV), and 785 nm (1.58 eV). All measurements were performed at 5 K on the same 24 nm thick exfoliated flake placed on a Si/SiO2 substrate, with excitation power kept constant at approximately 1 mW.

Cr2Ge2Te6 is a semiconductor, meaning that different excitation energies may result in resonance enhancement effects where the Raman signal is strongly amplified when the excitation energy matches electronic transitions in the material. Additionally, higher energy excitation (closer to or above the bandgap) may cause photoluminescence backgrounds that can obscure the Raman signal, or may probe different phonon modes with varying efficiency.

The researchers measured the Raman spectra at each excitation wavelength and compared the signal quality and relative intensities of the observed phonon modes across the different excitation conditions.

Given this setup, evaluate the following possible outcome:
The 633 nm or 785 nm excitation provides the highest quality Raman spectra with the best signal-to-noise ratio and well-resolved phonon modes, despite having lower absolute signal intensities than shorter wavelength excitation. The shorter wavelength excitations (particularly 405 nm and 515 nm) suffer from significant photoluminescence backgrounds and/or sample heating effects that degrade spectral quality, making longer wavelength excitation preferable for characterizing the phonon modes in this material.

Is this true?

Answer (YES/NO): NO